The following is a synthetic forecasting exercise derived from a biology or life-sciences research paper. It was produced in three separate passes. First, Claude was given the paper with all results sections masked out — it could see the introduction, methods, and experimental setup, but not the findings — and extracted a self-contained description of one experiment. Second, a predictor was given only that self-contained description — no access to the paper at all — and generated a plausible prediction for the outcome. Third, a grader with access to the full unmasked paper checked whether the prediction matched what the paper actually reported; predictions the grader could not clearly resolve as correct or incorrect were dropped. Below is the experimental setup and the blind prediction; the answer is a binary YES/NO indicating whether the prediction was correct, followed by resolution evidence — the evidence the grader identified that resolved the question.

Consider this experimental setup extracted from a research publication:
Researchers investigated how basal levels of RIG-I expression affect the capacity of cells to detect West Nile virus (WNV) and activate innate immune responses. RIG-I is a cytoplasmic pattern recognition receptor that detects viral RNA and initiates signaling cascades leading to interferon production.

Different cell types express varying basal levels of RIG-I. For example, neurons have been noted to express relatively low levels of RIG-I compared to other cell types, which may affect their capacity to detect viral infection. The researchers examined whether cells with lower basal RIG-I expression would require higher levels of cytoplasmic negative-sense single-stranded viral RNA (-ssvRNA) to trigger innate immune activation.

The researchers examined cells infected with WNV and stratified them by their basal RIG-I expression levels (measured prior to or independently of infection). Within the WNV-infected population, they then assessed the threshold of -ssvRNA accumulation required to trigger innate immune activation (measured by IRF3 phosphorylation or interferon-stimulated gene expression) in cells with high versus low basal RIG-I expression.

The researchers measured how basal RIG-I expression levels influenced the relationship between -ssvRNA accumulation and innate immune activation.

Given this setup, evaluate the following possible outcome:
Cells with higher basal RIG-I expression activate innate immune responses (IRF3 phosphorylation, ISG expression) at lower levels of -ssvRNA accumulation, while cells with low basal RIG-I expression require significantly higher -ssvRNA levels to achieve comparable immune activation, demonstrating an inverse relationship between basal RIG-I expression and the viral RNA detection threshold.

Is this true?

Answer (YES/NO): YES